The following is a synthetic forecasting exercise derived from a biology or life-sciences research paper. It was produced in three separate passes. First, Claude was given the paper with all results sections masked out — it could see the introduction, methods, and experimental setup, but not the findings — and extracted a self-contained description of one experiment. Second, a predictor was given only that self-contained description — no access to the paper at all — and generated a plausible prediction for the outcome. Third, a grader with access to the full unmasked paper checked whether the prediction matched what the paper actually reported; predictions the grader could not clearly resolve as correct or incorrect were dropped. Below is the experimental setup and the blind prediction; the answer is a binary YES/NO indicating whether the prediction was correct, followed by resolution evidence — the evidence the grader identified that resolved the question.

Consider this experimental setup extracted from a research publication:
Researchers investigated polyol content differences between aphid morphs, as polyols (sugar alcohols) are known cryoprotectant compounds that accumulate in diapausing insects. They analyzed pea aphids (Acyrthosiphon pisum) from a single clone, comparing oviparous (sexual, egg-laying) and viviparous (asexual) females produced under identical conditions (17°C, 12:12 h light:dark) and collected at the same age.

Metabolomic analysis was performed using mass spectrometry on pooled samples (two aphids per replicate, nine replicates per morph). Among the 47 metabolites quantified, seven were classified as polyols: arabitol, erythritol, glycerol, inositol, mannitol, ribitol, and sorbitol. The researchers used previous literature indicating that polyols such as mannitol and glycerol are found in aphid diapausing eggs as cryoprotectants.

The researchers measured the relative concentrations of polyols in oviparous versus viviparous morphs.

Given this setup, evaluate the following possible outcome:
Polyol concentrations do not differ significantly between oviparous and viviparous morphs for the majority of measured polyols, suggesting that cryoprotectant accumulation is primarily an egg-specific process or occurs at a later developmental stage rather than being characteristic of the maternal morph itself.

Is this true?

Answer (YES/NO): NO